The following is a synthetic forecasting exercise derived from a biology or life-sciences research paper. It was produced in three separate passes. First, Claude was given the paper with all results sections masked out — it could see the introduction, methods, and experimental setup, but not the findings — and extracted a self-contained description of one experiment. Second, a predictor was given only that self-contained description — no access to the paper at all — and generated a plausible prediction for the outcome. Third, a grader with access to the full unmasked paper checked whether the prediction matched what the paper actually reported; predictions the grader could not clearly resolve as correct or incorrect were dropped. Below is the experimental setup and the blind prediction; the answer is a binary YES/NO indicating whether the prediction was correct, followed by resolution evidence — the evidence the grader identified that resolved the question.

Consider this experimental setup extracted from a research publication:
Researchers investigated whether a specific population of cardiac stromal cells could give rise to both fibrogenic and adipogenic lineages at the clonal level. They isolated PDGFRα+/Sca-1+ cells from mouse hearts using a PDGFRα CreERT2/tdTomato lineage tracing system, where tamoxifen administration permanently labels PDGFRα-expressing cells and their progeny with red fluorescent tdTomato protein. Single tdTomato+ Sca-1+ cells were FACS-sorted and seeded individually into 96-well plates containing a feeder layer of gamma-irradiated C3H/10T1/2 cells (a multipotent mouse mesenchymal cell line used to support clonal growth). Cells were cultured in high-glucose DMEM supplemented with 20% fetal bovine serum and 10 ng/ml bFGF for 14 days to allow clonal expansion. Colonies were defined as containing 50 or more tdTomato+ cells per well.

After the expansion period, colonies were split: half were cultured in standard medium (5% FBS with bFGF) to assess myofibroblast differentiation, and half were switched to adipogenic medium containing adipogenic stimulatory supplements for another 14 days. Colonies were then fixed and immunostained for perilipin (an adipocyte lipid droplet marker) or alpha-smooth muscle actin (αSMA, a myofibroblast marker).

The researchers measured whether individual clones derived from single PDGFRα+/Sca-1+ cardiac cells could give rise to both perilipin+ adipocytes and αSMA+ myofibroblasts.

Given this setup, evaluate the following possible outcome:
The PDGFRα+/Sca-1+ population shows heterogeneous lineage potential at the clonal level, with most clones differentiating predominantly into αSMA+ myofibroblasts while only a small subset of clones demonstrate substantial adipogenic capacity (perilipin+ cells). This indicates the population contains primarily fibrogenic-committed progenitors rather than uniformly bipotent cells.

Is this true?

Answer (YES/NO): NO